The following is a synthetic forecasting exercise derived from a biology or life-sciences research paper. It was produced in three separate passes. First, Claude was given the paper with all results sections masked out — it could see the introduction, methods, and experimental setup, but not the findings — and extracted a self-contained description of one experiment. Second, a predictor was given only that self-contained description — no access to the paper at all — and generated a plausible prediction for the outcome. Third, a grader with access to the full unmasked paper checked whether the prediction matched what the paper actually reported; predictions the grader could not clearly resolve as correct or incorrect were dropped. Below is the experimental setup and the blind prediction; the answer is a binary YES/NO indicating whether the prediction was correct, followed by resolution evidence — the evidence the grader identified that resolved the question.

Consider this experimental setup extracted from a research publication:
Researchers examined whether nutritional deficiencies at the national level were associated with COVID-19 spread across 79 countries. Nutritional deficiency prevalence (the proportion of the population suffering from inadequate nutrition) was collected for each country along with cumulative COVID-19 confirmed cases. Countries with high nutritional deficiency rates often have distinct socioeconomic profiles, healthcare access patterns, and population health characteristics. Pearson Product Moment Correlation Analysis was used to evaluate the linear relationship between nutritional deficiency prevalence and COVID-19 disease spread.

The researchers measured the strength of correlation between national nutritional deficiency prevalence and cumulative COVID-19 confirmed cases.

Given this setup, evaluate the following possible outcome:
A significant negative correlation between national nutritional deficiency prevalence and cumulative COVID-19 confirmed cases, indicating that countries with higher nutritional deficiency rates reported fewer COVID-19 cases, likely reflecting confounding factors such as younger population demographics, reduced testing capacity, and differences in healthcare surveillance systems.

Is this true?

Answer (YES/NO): NO